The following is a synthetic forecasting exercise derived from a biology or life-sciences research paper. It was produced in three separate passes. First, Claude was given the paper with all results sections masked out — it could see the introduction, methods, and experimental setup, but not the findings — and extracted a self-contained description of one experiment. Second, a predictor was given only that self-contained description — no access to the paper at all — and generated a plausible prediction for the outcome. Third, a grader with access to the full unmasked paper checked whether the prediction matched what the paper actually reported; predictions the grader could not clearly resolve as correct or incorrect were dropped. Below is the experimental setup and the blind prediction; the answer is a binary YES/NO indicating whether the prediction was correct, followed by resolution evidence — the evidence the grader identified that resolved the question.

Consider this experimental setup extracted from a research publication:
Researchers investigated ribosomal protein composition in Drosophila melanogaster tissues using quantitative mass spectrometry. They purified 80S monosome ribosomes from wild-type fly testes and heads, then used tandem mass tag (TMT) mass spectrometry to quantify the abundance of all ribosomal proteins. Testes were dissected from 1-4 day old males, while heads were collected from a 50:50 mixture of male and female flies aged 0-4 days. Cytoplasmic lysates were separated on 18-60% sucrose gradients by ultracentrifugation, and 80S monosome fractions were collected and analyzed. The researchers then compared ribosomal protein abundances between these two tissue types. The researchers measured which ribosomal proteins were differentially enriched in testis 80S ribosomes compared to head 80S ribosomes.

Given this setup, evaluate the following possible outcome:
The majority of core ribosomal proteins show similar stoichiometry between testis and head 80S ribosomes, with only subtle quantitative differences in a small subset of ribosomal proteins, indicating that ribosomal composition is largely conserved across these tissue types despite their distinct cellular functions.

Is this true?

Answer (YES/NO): NO